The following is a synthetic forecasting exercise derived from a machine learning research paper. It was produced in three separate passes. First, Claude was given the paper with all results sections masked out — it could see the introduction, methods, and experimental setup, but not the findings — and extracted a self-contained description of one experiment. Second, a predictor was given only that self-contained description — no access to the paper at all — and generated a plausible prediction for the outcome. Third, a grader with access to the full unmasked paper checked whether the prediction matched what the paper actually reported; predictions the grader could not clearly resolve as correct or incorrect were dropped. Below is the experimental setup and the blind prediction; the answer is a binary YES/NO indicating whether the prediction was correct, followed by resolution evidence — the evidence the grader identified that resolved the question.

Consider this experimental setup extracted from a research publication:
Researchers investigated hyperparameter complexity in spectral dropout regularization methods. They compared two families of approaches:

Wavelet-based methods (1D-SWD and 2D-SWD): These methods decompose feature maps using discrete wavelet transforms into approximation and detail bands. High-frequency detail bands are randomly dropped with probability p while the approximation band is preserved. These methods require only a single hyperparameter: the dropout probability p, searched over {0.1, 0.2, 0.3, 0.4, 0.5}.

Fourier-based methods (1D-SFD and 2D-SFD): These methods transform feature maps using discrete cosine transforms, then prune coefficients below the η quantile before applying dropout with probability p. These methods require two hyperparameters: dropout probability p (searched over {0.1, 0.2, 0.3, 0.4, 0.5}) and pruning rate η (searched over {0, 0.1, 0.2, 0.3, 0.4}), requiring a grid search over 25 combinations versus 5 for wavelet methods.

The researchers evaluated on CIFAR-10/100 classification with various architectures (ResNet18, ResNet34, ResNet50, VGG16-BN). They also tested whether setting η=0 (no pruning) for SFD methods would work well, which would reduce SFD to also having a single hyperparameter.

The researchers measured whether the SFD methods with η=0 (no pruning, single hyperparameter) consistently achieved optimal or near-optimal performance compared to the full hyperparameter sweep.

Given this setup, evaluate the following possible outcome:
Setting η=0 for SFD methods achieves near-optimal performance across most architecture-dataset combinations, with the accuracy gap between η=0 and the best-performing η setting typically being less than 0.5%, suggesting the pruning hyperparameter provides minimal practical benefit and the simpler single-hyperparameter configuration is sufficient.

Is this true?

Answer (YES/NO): NO